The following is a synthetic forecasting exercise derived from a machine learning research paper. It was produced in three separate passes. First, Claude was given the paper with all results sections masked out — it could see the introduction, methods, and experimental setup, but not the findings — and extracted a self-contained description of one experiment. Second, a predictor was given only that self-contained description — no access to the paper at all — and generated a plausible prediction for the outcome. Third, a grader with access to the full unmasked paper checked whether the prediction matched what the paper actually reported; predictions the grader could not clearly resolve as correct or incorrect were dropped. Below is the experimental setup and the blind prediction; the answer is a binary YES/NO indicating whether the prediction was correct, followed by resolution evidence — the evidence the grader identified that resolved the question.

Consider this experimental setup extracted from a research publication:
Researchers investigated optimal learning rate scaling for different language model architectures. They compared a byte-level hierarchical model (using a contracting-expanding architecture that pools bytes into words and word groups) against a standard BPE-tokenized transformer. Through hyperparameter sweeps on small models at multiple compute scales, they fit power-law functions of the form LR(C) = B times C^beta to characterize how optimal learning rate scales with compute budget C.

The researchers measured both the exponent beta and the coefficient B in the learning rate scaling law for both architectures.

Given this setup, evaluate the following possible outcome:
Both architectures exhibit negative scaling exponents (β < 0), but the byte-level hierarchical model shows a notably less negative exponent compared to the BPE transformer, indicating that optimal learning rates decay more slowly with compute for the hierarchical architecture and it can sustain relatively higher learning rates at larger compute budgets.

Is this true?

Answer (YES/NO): NO